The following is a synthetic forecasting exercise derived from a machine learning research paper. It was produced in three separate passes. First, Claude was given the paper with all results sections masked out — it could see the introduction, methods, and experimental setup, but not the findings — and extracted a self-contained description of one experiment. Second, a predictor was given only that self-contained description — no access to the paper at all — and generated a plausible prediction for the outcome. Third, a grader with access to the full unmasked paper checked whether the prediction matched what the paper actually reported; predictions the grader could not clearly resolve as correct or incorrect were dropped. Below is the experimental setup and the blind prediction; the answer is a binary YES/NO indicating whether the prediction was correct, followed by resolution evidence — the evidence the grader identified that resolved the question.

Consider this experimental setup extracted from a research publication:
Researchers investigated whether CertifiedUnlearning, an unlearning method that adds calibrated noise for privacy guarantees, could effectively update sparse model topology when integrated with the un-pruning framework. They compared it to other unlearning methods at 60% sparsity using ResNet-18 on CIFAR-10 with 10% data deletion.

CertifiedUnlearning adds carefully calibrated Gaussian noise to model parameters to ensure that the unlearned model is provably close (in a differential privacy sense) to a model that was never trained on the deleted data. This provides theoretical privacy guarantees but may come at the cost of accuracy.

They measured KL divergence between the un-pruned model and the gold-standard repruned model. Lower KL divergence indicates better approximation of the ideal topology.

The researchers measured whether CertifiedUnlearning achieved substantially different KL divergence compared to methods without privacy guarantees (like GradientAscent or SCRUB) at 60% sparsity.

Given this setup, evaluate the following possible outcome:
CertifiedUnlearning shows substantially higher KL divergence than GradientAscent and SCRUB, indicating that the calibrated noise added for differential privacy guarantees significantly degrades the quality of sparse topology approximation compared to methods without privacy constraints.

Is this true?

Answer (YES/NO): NO